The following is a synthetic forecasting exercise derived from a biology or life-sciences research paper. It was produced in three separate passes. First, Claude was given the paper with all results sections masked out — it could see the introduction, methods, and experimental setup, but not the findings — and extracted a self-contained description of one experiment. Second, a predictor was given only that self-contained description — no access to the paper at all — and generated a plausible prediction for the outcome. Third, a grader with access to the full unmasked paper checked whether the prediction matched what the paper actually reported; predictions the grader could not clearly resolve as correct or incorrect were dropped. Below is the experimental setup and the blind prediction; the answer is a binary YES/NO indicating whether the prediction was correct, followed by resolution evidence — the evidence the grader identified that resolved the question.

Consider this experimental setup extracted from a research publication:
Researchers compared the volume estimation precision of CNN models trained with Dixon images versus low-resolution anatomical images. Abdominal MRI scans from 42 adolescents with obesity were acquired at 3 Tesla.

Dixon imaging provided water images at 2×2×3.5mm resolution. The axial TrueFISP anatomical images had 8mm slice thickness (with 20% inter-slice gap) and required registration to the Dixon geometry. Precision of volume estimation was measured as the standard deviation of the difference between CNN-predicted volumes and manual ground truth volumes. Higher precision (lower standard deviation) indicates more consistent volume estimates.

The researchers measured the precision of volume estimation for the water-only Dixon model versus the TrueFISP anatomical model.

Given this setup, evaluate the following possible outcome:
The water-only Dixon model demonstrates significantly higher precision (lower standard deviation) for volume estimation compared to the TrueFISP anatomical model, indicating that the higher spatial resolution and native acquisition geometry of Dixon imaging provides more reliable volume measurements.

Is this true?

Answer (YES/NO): YES